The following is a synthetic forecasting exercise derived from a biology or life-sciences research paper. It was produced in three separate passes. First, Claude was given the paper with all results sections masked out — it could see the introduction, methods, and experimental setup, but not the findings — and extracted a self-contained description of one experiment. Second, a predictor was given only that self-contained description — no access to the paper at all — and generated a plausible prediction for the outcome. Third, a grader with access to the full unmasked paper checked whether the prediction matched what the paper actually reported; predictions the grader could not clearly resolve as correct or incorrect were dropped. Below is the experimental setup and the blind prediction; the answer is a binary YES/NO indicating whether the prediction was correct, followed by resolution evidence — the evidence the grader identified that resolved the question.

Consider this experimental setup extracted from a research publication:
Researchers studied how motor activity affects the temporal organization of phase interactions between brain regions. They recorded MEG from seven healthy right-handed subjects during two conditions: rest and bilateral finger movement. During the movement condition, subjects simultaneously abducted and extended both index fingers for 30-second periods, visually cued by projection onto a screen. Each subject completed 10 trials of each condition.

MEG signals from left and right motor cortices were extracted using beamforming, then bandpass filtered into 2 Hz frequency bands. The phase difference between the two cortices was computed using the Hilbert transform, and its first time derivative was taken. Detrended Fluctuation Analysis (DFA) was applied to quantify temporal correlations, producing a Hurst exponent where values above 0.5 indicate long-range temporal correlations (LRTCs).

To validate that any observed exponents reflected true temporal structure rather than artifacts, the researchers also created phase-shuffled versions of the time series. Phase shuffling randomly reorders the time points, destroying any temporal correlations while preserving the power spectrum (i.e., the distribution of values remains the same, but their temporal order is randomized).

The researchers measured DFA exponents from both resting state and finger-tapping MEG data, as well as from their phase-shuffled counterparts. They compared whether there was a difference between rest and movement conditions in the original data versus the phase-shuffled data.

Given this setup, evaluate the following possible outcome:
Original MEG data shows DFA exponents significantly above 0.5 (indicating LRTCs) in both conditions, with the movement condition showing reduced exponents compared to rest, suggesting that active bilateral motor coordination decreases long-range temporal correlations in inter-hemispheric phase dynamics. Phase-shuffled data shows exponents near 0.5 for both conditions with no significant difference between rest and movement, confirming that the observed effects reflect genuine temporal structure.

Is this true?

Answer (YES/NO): NO